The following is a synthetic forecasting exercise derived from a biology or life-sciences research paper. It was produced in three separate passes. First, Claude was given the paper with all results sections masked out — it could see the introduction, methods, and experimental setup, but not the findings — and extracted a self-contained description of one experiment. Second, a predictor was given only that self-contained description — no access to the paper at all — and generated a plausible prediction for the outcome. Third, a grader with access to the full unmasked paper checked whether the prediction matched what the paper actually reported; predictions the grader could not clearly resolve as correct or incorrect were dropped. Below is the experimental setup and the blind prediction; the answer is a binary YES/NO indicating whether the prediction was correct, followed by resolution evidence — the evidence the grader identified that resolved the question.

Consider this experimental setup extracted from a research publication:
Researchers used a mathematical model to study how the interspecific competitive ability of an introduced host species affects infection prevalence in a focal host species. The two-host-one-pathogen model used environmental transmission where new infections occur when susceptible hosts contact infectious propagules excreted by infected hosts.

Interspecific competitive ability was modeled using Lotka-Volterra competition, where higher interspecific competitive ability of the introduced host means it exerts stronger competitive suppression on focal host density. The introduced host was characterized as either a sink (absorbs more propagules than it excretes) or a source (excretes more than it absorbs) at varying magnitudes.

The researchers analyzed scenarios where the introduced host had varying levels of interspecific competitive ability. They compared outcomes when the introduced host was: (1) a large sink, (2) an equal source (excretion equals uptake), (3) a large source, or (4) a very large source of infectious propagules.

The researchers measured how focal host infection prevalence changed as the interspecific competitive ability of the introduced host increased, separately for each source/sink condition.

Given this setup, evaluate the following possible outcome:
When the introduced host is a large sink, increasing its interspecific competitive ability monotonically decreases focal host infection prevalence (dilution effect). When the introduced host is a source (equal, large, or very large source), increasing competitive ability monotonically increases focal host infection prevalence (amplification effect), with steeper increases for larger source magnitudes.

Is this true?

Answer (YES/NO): NO